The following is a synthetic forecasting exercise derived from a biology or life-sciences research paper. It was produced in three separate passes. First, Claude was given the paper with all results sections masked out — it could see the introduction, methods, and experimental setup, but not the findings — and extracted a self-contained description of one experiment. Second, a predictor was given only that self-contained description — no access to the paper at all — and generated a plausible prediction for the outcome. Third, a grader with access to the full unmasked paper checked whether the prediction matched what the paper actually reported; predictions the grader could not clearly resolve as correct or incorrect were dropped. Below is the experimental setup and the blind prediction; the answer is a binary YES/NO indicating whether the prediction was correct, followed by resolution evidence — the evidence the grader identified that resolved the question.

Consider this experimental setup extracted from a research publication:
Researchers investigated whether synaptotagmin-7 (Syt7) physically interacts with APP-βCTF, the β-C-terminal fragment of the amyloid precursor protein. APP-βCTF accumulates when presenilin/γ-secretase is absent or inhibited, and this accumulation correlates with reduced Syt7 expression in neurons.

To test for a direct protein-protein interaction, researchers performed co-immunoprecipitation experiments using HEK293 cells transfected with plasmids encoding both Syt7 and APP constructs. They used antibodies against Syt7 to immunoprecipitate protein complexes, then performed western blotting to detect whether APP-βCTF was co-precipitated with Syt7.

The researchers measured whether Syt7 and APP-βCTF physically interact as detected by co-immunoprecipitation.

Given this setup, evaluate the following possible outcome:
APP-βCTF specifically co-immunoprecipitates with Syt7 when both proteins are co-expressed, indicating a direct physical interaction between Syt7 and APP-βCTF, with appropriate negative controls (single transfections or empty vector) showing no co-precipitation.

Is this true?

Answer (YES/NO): NO